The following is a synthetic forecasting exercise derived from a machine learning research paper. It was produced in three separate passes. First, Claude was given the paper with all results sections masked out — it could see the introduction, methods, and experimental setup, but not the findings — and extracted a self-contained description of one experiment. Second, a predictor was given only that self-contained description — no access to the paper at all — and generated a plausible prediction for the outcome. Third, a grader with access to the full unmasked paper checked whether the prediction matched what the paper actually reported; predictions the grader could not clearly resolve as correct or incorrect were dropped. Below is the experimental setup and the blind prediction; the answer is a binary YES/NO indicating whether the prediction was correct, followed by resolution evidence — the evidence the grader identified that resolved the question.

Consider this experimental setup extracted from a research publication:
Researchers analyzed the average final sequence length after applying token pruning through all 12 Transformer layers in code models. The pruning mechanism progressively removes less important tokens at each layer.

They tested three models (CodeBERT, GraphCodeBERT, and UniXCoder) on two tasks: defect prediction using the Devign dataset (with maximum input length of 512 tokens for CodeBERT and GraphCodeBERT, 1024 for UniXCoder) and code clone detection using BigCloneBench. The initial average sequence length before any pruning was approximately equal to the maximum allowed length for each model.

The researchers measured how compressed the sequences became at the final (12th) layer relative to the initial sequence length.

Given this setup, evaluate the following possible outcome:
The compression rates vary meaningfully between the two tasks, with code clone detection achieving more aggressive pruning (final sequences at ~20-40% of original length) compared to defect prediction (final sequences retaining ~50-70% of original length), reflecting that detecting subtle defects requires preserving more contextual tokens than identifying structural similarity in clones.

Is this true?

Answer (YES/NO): NO